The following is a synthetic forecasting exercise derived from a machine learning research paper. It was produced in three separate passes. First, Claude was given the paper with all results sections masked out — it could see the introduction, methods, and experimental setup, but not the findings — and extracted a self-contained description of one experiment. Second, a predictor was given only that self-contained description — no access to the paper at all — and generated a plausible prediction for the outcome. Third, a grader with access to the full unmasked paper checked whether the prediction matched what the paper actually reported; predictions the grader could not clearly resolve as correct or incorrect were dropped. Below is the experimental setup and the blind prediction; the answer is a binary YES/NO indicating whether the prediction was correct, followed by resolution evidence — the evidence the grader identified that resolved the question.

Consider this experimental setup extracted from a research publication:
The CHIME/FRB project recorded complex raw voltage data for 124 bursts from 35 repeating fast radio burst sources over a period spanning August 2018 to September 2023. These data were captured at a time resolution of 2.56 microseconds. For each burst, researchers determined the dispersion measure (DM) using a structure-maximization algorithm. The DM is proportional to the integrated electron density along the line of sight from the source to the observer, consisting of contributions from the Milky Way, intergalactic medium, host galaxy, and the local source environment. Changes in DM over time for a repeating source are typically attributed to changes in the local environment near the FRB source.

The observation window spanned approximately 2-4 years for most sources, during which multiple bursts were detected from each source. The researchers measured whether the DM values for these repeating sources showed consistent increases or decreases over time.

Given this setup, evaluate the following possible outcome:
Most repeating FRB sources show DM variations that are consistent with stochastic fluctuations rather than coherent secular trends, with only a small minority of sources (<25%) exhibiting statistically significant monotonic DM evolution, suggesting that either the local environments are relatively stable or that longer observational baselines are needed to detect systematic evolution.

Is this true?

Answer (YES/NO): NO